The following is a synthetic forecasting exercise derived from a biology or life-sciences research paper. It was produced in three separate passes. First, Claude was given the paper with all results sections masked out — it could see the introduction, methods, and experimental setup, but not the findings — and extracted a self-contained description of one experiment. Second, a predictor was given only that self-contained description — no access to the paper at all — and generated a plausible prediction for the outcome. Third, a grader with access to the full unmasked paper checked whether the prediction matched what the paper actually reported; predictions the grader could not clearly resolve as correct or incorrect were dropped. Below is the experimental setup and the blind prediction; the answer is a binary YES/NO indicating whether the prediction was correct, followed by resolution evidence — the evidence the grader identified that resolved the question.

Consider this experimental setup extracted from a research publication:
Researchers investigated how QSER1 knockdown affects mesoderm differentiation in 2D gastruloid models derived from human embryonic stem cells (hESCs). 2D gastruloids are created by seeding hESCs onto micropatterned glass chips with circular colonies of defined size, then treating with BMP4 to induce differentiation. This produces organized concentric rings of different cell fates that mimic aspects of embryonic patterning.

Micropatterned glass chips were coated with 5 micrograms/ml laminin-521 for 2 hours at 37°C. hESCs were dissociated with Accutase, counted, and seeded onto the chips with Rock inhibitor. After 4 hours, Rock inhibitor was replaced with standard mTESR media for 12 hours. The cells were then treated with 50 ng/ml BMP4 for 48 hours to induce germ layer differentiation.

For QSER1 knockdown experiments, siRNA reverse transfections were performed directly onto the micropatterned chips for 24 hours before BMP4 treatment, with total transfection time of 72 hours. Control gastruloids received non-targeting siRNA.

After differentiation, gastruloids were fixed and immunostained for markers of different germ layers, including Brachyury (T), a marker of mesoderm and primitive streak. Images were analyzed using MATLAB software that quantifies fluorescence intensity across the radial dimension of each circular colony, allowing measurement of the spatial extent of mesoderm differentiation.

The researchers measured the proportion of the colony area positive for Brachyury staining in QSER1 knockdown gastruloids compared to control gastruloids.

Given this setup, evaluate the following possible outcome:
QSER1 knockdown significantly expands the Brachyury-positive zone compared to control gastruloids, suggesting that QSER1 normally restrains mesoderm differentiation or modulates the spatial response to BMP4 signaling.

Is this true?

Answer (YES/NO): YES